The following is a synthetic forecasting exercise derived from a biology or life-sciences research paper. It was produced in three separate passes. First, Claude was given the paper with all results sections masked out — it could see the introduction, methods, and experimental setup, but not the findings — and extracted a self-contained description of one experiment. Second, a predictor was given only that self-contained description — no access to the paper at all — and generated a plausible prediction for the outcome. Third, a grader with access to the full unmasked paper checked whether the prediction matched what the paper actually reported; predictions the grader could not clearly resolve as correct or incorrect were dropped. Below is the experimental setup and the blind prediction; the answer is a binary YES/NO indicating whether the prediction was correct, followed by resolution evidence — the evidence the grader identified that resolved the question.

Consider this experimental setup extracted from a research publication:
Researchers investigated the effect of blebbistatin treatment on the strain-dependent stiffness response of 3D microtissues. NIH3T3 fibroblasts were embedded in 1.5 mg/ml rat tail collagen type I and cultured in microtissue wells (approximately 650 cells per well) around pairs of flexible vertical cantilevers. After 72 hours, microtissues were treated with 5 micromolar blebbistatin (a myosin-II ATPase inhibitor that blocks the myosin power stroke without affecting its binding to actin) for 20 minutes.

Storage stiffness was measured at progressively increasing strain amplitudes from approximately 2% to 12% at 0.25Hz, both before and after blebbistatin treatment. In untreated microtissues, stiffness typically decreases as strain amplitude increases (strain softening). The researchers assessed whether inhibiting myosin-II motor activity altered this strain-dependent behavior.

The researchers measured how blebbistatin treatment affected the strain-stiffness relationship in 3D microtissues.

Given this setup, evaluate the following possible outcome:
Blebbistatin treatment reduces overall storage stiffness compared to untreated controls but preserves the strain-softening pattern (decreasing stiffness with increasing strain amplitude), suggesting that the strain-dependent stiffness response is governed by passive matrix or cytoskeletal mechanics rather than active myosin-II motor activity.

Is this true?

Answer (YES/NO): YES